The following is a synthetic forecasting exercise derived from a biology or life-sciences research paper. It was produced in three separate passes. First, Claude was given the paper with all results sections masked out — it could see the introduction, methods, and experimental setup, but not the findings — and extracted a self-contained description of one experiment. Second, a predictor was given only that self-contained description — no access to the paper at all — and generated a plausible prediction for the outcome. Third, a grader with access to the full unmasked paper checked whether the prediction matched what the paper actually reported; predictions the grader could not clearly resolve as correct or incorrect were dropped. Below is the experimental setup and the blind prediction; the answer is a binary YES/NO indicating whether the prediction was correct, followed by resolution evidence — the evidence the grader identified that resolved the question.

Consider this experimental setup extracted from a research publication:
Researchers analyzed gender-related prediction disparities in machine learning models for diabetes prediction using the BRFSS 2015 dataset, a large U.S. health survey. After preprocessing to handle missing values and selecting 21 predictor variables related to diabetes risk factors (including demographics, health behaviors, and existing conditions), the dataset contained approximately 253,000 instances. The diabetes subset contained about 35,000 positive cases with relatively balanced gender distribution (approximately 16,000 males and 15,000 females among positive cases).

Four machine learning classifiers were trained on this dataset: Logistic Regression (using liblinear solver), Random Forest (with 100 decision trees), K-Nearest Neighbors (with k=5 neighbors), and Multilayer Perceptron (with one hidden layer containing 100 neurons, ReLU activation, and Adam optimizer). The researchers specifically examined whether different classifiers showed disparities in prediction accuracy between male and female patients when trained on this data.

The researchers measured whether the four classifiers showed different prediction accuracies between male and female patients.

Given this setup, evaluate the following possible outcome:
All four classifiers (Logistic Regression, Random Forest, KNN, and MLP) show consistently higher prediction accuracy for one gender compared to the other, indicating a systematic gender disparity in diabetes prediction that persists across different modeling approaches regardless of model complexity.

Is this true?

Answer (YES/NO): NO